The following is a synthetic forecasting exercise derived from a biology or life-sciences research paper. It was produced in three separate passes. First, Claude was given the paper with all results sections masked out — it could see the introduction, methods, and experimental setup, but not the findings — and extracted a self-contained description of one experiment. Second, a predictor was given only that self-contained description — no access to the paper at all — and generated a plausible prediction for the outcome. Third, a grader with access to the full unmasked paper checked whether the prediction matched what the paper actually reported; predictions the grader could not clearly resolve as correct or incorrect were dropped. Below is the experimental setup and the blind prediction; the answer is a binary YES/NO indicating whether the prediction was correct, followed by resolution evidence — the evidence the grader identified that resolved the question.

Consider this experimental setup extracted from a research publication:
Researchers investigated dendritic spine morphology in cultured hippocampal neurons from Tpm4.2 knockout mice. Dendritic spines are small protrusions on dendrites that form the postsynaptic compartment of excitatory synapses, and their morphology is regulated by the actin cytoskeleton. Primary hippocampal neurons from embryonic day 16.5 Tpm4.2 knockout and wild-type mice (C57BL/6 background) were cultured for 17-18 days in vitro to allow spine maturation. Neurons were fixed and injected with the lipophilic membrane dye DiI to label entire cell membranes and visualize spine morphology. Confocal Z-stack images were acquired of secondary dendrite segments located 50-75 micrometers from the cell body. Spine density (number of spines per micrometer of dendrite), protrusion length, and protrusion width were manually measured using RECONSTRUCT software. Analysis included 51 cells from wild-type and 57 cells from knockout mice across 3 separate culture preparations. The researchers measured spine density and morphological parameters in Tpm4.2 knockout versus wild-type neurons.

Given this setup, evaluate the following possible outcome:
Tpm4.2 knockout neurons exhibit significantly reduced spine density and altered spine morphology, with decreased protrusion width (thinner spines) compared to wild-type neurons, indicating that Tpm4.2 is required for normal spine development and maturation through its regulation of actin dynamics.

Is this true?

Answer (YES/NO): NO